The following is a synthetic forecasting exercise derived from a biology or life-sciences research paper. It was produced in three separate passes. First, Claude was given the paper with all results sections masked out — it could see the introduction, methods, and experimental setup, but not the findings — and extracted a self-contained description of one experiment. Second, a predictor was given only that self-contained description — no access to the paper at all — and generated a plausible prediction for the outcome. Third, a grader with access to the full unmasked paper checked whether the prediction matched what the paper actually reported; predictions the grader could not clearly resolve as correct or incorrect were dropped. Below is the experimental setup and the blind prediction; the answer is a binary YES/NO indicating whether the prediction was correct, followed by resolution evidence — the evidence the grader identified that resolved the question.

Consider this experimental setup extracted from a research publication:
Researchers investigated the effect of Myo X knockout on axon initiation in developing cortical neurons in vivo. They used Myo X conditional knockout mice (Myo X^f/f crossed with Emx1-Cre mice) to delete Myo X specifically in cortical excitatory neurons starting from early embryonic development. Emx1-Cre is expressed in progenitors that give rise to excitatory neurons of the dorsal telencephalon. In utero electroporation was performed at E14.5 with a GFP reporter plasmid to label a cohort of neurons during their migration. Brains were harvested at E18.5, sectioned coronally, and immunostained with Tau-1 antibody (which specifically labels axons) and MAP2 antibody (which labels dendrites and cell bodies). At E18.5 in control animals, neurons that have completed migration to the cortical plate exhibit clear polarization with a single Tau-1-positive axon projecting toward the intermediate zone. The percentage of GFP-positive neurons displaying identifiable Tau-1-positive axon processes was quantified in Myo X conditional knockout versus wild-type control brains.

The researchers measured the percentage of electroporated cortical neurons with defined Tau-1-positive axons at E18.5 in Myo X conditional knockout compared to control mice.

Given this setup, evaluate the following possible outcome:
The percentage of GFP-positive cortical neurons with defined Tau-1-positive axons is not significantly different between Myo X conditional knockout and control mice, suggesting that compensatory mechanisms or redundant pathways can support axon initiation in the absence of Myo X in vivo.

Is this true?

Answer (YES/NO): NO